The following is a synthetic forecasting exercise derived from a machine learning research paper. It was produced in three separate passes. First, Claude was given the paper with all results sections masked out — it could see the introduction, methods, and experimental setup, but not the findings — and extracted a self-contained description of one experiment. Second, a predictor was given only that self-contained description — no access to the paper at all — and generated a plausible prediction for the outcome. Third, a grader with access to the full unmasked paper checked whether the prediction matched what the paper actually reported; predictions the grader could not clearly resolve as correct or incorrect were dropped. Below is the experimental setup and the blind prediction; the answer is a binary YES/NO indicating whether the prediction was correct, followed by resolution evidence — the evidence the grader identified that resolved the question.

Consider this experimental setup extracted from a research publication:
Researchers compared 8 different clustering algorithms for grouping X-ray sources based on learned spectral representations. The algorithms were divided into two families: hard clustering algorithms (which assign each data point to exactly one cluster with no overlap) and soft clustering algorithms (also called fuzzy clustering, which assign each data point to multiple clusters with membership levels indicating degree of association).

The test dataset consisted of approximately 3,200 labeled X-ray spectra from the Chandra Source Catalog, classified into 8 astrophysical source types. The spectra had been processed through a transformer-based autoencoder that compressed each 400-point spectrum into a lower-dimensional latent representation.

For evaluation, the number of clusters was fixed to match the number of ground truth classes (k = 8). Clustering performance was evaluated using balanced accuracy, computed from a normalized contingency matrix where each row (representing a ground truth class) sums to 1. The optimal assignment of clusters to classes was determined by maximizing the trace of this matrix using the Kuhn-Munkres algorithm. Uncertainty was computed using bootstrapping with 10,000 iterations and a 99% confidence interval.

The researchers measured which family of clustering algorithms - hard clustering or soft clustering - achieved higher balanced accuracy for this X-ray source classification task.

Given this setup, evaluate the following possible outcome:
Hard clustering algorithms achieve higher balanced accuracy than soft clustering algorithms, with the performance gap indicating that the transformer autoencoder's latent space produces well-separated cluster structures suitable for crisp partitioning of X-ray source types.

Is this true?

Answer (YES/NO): NO